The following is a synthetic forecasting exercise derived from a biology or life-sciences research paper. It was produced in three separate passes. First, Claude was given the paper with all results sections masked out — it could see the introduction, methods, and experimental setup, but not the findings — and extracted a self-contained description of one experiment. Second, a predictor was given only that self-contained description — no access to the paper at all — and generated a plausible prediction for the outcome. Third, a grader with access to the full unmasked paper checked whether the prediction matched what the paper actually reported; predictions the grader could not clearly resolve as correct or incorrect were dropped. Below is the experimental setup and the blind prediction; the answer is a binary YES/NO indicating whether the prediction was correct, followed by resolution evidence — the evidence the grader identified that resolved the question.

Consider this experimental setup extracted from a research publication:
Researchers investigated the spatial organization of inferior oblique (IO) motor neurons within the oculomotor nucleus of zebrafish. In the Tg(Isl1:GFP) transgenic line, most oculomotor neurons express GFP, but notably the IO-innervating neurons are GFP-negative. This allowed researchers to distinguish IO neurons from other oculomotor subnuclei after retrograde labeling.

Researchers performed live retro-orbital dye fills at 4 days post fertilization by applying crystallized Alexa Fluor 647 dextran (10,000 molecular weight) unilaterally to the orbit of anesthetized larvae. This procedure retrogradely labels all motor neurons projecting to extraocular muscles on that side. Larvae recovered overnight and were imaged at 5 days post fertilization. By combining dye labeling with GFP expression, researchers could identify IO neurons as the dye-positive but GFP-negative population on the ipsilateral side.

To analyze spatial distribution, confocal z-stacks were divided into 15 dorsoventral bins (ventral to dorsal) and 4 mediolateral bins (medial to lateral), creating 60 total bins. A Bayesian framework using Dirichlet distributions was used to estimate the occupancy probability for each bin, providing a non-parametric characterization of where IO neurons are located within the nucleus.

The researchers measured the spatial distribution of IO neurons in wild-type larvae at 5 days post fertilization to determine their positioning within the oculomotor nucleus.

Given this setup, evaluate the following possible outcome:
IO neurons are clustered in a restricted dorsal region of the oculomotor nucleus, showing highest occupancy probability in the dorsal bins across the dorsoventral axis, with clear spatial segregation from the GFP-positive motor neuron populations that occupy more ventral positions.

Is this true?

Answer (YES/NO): NO